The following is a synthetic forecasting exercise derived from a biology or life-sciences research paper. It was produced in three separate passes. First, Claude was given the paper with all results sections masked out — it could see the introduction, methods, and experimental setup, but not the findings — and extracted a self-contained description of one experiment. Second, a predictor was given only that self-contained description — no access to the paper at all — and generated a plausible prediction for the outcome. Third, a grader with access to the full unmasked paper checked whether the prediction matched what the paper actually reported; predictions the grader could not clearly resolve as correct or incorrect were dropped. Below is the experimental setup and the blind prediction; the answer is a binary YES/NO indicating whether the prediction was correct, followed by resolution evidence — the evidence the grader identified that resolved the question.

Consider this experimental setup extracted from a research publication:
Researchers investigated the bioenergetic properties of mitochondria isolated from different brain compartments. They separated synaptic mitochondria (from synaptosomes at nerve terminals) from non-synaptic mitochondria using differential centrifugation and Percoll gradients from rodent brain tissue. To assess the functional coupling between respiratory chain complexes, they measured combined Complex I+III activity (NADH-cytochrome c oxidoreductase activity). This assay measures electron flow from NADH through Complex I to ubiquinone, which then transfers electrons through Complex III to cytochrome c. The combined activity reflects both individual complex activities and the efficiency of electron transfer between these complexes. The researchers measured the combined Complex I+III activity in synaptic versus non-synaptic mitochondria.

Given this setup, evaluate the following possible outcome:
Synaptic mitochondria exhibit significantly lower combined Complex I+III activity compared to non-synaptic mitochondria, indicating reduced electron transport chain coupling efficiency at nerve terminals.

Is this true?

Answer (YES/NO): NO